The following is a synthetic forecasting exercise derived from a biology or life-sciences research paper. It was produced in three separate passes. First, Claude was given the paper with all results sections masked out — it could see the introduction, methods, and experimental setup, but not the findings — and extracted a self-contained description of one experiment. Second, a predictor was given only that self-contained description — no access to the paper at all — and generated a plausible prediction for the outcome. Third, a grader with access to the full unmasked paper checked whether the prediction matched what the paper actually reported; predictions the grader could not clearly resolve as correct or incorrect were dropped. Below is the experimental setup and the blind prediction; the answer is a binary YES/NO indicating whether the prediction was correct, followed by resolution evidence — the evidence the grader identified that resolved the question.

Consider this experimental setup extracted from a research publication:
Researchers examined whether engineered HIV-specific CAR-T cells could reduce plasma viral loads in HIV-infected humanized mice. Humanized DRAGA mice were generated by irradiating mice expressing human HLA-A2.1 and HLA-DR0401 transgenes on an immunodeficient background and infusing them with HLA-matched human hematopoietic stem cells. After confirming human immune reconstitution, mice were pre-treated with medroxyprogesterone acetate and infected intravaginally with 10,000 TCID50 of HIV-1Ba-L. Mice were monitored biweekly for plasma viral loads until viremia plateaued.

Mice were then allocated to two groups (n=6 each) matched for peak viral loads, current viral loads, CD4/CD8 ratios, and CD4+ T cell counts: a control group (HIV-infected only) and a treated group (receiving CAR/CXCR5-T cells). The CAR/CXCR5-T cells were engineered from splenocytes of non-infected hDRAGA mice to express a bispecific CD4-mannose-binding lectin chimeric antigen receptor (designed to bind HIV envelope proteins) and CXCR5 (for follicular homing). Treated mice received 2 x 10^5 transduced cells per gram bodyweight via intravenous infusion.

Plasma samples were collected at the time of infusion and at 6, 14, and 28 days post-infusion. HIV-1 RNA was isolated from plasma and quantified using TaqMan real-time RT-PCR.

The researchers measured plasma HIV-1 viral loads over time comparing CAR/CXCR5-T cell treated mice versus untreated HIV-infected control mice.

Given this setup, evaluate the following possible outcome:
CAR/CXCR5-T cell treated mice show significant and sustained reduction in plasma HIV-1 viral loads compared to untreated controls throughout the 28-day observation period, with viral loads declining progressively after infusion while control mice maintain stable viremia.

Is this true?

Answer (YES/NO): NO